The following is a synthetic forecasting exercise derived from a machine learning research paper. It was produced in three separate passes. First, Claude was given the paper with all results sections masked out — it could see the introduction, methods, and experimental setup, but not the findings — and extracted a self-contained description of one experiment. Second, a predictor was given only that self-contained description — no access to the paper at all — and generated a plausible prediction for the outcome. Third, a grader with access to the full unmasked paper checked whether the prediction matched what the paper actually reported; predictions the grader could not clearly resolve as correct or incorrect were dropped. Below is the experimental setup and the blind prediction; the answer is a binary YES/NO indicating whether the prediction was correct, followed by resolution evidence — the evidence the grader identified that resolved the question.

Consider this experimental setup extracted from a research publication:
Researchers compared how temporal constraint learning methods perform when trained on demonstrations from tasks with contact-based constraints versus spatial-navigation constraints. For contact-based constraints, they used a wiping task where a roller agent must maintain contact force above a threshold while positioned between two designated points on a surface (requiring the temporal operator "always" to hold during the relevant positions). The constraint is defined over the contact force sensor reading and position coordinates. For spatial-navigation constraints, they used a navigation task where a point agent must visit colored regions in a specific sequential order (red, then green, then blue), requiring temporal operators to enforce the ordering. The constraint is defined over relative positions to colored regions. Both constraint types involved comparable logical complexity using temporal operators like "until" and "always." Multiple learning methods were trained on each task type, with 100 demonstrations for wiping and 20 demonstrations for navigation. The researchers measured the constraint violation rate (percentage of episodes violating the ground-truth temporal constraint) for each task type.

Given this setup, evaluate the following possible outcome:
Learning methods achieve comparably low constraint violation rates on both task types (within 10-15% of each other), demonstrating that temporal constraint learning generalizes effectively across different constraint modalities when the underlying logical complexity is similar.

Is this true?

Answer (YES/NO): NO